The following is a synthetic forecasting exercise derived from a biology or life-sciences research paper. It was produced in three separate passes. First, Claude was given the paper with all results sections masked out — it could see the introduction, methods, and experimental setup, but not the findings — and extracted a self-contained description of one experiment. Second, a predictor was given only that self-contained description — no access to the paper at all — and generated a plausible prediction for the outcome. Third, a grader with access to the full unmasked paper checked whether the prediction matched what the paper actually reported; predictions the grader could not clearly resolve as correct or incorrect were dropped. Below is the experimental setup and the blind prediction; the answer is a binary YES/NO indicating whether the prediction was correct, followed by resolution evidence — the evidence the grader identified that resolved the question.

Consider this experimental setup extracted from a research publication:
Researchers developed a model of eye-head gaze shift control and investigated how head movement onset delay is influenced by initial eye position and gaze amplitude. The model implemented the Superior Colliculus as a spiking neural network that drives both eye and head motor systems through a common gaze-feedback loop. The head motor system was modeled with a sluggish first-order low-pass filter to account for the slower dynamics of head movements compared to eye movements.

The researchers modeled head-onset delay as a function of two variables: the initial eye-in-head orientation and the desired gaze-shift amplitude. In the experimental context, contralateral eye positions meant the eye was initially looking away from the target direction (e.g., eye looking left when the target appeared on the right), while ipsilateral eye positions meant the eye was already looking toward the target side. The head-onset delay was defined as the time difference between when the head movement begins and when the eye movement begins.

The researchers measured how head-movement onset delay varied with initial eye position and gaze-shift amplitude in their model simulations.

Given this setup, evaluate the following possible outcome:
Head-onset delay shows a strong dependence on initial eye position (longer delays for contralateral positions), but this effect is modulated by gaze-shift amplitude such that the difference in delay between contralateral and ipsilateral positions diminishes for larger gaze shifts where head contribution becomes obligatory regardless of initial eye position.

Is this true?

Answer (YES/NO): NO